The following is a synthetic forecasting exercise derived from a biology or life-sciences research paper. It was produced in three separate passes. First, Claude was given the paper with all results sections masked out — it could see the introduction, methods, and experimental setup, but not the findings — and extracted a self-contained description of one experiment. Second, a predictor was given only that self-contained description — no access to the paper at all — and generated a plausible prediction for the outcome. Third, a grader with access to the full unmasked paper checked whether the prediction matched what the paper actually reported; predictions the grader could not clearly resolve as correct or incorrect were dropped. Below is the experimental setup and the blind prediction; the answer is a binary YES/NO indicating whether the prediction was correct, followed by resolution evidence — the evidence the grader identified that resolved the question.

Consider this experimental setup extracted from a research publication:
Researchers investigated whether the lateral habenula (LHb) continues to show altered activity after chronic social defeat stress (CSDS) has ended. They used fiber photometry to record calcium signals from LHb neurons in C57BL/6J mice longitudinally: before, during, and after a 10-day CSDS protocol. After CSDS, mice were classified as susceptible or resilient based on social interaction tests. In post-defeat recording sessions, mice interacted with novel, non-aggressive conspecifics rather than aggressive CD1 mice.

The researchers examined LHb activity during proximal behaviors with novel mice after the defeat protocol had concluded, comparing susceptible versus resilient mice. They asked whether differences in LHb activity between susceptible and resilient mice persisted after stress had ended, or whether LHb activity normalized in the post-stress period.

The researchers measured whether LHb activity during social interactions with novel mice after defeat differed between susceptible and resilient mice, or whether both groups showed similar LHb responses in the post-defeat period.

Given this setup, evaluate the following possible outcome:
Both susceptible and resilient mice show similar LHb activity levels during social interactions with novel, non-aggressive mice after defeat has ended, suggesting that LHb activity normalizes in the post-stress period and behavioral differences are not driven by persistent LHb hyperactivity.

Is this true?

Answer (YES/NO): YES